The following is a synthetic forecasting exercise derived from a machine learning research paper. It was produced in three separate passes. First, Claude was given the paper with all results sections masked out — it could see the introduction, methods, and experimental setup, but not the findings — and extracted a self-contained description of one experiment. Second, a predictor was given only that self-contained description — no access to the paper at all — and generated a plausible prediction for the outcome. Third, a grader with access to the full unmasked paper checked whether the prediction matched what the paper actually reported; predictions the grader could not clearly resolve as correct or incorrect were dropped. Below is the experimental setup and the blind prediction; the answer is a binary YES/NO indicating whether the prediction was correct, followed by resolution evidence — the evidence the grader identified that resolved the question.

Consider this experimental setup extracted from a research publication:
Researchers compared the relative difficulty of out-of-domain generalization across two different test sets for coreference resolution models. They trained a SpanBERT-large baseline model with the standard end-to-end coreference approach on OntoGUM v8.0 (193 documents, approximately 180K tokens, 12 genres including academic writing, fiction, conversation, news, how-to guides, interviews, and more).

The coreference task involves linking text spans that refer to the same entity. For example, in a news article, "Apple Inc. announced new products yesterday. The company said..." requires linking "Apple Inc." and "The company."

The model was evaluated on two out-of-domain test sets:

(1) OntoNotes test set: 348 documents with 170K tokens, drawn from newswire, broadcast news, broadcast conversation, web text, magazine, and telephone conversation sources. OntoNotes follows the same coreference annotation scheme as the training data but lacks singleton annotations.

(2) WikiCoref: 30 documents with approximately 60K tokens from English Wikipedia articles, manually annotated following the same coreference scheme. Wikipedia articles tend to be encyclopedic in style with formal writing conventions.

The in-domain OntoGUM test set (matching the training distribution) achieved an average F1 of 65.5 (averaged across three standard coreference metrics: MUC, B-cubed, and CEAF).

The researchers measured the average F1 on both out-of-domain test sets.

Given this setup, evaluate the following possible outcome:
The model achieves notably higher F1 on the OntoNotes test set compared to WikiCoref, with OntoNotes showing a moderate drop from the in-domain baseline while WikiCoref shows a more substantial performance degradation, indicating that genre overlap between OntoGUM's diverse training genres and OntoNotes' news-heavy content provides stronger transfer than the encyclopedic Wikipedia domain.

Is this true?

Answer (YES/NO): NO